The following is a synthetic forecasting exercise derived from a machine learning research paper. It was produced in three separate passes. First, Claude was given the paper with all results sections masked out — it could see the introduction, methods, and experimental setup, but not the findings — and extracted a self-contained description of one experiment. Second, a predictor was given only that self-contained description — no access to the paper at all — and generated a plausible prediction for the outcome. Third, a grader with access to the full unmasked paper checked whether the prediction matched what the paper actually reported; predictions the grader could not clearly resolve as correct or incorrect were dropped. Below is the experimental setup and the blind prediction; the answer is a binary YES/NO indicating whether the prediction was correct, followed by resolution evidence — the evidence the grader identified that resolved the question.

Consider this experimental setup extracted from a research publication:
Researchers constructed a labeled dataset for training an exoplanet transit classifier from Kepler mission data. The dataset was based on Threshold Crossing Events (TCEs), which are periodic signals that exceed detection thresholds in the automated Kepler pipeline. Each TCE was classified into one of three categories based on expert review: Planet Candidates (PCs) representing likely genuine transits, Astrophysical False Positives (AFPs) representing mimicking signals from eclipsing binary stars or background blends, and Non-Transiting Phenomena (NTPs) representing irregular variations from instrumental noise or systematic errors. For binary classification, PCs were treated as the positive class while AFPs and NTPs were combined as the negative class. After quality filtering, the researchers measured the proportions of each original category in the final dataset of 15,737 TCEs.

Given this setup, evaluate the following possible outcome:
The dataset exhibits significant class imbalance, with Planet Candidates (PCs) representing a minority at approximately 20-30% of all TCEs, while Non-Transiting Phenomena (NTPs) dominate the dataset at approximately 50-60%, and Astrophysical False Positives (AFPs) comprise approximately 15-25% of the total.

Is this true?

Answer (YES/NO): NO